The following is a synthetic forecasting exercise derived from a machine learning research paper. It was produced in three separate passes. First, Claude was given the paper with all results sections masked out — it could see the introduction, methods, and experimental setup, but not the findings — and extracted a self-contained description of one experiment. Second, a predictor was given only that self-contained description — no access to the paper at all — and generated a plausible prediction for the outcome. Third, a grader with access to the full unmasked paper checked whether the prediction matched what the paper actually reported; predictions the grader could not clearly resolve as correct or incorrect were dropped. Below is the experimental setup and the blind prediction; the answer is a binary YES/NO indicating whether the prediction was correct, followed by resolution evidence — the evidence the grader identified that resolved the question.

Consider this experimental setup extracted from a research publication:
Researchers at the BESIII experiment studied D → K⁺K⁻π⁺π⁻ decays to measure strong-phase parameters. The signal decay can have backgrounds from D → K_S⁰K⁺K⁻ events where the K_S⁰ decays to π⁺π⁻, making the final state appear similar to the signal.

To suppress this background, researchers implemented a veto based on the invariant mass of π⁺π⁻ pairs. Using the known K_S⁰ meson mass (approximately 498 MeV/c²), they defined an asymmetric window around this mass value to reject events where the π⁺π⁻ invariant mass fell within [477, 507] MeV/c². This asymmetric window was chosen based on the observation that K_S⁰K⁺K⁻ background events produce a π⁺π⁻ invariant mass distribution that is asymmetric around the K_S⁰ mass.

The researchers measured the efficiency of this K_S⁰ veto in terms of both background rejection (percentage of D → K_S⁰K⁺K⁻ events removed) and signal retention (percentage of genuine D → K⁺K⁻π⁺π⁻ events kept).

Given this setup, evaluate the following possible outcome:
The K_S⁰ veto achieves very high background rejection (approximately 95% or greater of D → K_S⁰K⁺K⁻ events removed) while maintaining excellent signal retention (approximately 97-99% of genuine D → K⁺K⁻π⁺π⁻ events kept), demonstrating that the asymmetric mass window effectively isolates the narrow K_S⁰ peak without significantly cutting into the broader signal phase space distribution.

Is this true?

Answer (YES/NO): NO